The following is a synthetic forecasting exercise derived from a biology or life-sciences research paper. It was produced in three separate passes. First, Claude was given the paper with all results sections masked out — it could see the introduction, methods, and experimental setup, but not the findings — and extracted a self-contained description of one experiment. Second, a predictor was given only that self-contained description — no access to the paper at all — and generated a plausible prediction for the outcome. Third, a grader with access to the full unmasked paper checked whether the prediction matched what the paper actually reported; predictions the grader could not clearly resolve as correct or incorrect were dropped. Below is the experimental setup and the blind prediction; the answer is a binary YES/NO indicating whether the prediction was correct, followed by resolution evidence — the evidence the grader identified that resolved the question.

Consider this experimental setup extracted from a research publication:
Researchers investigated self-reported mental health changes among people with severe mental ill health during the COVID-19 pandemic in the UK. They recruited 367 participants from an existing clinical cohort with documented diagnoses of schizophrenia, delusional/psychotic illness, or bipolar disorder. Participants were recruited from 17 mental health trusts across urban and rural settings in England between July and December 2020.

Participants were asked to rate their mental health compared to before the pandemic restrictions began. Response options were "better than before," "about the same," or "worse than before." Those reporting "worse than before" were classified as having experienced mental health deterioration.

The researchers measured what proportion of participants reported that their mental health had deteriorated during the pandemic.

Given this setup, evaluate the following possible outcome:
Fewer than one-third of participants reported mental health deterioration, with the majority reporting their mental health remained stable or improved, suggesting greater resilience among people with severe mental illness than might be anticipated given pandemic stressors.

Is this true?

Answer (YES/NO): NO